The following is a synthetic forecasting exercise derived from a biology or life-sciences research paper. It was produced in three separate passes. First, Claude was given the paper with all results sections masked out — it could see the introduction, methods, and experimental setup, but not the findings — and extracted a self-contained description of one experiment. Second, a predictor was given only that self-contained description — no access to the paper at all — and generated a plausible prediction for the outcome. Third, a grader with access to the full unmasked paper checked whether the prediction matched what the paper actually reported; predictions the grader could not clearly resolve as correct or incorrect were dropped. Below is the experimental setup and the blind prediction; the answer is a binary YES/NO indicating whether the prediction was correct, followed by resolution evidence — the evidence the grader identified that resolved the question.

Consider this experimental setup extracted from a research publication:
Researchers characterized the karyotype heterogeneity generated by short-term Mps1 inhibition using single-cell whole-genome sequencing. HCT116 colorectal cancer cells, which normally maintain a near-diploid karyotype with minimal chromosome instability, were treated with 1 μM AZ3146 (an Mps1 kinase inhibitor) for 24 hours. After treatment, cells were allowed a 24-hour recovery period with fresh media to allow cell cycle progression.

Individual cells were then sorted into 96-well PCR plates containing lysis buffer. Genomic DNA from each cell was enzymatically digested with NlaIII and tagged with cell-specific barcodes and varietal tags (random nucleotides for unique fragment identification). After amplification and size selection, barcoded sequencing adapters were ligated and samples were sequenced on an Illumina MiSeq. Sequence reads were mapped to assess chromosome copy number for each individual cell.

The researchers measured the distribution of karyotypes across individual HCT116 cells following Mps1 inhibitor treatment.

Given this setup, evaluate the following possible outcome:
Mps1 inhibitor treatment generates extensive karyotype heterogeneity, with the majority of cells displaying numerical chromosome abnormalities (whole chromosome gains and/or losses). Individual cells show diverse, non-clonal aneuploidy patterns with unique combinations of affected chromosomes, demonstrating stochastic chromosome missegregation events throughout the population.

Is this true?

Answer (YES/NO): YES